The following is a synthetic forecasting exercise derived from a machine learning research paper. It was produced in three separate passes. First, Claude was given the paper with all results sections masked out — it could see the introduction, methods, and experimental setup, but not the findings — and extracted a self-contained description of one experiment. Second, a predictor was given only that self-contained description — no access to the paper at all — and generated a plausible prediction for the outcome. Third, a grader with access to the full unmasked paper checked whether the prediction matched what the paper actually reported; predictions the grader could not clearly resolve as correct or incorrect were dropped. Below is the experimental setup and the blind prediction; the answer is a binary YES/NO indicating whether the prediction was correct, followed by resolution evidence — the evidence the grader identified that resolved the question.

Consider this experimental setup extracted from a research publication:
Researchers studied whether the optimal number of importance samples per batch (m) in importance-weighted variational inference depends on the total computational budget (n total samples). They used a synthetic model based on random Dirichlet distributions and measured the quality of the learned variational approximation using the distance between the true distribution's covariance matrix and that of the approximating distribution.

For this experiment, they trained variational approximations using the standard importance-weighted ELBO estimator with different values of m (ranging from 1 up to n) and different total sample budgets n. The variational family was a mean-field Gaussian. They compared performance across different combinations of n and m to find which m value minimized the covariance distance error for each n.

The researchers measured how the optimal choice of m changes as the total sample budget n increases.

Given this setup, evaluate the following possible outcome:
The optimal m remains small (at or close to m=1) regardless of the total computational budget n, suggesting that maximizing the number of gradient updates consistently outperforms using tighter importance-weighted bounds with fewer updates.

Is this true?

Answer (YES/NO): NO